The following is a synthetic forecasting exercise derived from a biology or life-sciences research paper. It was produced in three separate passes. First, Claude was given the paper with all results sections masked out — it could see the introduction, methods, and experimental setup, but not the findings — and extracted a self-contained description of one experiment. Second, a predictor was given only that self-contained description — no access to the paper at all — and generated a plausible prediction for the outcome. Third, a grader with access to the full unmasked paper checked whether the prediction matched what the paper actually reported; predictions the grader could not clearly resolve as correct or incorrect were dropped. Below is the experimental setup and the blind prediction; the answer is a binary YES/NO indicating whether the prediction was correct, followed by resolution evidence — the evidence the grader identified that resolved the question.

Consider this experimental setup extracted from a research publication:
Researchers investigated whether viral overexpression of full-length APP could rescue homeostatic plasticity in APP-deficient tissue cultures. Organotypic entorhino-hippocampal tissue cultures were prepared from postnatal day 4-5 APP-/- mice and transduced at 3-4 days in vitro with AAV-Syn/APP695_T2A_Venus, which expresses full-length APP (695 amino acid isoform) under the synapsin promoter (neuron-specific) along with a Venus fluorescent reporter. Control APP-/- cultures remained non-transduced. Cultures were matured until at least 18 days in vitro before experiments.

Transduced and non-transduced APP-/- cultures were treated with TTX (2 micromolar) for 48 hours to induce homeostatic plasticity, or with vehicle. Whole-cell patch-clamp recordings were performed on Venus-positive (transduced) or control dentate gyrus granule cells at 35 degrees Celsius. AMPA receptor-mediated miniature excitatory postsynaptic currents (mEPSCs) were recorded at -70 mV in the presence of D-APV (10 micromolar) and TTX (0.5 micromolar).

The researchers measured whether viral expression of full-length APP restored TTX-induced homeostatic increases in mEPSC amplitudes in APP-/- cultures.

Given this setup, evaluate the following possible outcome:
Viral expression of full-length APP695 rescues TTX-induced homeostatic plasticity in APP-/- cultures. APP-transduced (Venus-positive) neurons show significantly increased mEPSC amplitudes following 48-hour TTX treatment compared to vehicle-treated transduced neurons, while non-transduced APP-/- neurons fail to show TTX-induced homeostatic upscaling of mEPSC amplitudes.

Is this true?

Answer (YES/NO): YES